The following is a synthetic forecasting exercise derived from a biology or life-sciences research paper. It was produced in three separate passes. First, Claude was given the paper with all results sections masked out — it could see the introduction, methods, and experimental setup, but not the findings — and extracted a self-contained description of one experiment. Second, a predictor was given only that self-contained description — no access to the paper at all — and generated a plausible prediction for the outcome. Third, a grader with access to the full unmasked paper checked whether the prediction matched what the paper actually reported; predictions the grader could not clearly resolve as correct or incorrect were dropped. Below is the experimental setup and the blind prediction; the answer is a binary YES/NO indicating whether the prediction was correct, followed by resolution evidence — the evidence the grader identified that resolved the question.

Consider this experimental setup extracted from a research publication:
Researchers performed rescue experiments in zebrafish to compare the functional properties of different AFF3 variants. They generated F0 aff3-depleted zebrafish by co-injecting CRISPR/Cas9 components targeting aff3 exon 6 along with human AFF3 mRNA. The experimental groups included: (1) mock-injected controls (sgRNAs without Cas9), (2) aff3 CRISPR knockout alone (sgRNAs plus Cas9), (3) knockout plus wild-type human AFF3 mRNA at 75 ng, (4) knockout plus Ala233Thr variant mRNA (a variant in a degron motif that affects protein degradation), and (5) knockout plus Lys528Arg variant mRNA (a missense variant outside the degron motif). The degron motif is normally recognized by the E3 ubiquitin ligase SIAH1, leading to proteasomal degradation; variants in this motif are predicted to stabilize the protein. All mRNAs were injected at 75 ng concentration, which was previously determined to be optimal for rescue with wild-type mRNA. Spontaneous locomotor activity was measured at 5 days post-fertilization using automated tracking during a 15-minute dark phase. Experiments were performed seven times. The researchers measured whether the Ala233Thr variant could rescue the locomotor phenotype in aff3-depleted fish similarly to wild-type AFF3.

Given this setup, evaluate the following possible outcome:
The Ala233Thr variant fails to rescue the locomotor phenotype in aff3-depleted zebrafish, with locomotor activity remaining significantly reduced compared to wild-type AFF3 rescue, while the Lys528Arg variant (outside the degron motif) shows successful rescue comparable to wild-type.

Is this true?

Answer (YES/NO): NO